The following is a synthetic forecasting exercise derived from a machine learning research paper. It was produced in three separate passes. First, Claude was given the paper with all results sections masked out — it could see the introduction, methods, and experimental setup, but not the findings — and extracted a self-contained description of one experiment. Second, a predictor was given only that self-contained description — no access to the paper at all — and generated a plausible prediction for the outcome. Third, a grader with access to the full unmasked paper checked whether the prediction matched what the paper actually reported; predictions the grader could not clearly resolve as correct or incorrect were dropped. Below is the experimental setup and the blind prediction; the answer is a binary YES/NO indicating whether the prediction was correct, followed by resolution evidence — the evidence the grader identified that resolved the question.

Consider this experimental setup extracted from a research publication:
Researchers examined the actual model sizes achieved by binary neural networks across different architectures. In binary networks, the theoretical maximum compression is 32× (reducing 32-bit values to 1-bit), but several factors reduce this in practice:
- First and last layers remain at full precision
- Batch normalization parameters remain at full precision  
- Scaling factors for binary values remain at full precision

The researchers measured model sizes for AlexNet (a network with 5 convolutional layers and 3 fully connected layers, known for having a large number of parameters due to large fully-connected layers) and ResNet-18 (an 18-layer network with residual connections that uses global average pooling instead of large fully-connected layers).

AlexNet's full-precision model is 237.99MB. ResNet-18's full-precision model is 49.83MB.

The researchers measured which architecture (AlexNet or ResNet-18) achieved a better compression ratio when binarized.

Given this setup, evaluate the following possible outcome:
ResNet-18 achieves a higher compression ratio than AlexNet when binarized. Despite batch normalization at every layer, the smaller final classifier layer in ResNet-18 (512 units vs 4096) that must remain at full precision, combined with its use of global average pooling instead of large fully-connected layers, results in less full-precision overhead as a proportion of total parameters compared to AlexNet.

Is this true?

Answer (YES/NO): YES